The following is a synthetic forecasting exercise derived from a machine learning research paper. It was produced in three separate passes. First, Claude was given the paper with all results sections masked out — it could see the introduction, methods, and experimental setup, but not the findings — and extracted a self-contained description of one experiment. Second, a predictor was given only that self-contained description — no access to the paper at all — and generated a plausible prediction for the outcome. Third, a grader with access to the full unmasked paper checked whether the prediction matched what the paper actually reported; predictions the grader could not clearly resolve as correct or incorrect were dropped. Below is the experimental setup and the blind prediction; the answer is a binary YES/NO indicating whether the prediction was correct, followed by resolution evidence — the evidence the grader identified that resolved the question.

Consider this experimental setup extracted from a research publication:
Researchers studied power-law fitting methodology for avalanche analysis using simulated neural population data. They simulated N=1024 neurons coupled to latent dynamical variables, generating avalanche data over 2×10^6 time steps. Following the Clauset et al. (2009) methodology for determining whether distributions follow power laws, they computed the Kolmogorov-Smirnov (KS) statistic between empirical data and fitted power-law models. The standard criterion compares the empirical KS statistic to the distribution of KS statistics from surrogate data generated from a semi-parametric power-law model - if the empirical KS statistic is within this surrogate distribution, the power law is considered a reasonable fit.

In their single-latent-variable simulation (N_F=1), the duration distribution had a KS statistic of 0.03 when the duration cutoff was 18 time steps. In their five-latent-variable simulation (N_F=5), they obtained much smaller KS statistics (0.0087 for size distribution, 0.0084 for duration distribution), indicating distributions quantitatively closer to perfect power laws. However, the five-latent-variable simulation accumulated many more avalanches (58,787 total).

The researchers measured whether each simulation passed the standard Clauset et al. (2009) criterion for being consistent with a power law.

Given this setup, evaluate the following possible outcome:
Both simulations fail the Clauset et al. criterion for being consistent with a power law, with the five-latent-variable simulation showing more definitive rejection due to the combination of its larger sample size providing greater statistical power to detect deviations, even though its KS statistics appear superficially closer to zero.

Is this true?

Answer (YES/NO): NO